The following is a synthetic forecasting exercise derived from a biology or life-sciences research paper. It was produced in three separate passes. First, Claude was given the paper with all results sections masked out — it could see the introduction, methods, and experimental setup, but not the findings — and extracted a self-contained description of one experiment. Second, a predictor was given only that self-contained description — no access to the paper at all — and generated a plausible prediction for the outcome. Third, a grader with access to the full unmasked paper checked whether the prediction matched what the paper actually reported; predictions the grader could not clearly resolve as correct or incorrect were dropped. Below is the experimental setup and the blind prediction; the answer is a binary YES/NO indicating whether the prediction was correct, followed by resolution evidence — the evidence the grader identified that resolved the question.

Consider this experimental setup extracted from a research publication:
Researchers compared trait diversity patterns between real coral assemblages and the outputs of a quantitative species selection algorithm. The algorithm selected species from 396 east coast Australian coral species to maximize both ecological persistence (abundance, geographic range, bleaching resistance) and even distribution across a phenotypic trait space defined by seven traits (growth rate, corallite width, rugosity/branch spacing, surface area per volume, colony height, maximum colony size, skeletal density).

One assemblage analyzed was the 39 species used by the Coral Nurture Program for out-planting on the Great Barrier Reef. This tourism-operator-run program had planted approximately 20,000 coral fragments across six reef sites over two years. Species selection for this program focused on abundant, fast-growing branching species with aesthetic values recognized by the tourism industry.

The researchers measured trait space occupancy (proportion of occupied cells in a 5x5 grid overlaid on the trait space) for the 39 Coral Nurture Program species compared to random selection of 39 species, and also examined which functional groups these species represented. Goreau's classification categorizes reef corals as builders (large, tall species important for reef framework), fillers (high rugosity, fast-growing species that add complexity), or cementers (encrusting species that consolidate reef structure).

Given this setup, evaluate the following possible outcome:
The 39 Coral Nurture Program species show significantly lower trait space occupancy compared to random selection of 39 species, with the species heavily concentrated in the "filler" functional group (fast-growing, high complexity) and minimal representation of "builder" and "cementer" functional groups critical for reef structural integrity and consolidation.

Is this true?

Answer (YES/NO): YES